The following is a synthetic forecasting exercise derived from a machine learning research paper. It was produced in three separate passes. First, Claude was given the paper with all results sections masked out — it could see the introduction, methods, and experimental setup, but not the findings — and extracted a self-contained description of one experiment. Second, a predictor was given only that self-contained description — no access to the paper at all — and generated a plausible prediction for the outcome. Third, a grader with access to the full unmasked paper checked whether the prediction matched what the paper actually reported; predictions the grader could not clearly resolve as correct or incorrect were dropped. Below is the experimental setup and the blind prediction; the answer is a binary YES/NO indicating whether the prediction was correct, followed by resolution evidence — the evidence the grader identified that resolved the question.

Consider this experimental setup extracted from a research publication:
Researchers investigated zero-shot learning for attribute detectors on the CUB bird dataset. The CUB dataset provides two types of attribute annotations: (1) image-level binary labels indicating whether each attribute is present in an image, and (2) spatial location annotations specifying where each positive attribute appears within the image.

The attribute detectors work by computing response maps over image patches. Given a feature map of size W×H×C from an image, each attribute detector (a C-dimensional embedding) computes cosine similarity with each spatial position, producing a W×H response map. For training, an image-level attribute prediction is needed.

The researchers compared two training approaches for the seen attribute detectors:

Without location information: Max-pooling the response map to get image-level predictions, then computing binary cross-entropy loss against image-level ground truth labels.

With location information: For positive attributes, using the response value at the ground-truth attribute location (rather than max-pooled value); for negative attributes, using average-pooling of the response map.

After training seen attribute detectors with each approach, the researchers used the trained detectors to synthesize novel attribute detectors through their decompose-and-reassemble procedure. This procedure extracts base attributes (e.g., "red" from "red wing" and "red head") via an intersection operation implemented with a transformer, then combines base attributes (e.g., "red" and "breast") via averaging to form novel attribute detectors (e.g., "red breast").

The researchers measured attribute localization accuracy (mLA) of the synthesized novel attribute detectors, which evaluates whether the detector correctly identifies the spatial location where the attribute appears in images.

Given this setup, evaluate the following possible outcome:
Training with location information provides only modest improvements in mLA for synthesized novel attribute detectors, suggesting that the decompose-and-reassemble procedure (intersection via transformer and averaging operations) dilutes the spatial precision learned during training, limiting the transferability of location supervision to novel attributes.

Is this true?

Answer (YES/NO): NO